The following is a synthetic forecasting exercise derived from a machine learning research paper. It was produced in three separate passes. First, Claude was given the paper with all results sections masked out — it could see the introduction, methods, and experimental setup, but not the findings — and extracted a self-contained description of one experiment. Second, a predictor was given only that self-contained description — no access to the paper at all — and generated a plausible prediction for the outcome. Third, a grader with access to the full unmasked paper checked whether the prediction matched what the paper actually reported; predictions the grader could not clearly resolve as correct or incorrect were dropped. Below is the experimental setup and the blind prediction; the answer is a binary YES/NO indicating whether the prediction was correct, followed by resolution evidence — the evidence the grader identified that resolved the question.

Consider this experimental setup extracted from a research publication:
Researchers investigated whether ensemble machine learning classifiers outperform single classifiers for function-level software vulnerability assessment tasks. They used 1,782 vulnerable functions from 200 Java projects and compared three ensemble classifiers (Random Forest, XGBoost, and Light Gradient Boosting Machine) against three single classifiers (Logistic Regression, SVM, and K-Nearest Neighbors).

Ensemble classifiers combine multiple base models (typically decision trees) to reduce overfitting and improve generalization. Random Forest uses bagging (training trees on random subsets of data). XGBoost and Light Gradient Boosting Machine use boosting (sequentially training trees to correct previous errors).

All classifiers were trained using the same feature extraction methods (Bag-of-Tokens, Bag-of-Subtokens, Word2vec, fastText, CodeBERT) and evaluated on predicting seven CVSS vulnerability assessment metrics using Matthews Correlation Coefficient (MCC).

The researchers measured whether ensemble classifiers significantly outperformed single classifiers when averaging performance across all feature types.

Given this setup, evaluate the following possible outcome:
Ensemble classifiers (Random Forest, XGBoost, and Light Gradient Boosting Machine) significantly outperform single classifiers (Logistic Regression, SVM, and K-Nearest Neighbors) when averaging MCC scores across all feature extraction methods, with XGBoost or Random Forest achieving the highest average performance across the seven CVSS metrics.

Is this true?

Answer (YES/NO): NO